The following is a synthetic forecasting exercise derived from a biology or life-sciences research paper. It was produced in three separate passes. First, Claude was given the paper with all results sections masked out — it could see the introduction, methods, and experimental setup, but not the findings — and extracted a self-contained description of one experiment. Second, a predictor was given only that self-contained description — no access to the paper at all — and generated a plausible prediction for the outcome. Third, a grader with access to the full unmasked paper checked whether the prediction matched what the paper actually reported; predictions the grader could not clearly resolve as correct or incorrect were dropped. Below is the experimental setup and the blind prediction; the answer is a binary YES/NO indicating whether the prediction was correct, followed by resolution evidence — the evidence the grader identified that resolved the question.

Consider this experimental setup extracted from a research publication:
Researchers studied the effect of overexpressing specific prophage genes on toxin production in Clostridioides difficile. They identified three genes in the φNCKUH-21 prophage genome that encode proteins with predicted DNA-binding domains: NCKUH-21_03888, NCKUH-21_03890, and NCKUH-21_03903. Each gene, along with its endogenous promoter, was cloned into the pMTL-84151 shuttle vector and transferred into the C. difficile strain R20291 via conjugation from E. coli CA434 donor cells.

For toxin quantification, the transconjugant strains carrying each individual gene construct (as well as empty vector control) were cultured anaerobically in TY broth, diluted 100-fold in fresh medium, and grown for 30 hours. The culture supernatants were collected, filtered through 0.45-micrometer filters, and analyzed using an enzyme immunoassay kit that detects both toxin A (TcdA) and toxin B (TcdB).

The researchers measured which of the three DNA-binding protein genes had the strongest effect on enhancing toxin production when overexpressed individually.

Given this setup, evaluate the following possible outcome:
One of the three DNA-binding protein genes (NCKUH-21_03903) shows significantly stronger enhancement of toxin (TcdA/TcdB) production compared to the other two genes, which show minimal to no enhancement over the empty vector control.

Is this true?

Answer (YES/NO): NO